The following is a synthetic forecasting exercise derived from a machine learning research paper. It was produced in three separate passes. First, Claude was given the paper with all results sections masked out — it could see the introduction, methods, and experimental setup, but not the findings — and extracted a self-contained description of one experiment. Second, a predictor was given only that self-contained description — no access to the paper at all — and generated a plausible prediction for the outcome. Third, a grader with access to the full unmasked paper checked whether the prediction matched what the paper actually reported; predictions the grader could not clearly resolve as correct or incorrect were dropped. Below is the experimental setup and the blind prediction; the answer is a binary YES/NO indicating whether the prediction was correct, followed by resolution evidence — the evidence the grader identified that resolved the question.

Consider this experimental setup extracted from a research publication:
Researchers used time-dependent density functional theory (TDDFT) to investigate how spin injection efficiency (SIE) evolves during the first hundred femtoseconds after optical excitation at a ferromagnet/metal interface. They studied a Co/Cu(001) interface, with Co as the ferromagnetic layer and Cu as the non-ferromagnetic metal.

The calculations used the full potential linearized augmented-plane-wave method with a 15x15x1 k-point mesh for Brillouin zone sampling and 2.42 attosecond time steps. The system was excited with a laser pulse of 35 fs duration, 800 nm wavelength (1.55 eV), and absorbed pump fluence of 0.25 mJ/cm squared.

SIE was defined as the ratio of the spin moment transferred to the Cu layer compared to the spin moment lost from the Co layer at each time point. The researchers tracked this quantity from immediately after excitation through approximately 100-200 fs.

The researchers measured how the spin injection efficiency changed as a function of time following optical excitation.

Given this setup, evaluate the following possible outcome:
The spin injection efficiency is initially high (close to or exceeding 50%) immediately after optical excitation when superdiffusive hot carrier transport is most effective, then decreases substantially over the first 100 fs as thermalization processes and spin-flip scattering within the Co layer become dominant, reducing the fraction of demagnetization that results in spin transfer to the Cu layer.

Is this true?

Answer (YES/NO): NO